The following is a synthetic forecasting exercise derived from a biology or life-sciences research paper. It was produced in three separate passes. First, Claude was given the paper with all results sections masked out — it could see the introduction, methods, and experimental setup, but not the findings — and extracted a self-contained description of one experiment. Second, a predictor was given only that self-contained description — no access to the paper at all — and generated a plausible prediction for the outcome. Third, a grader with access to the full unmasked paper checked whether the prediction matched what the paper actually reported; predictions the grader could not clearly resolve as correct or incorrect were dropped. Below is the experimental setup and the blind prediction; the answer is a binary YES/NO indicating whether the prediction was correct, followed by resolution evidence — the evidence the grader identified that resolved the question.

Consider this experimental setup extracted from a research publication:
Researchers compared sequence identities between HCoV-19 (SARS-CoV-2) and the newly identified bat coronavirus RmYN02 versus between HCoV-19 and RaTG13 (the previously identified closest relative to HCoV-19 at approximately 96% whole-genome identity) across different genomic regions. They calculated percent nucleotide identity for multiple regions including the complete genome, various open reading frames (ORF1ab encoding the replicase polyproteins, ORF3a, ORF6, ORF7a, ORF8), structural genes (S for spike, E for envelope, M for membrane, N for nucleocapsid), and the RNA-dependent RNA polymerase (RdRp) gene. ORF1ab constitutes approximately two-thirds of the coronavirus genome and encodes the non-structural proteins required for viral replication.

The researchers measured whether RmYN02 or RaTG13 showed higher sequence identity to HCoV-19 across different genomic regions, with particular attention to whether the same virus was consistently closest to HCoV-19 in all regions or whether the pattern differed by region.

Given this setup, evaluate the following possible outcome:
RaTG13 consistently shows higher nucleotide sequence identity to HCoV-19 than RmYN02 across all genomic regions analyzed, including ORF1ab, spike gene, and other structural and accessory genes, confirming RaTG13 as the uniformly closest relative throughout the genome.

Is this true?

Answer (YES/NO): NO